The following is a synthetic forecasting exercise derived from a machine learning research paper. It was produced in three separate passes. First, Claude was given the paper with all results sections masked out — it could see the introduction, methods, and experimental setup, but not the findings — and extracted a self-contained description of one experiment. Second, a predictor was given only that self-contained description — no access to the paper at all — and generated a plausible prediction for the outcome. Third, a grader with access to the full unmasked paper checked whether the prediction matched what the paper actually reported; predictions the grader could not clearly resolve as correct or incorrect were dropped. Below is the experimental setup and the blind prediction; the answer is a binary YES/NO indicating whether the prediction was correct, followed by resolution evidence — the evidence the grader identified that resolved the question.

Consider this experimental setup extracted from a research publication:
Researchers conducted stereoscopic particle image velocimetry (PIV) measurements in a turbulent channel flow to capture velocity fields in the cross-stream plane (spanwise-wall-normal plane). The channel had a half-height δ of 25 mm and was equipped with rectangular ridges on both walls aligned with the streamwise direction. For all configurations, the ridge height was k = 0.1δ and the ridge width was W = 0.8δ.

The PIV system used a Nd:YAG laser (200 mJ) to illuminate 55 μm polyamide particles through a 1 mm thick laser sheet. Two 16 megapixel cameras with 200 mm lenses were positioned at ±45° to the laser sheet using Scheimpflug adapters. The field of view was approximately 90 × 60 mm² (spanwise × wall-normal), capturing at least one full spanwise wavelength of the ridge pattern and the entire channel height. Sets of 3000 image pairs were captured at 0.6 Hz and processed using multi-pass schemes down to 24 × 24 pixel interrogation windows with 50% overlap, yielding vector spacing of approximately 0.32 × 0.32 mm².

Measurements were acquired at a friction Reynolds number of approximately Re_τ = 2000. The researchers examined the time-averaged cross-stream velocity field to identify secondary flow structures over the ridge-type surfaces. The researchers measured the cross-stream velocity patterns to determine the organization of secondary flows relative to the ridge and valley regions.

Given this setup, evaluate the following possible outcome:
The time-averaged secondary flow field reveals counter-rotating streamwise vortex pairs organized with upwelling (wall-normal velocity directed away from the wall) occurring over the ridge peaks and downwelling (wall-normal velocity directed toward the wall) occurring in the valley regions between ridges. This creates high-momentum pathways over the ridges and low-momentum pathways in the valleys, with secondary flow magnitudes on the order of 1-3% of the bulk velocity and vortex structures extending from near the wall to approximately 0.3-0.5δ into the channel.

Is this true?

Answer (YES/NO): NO